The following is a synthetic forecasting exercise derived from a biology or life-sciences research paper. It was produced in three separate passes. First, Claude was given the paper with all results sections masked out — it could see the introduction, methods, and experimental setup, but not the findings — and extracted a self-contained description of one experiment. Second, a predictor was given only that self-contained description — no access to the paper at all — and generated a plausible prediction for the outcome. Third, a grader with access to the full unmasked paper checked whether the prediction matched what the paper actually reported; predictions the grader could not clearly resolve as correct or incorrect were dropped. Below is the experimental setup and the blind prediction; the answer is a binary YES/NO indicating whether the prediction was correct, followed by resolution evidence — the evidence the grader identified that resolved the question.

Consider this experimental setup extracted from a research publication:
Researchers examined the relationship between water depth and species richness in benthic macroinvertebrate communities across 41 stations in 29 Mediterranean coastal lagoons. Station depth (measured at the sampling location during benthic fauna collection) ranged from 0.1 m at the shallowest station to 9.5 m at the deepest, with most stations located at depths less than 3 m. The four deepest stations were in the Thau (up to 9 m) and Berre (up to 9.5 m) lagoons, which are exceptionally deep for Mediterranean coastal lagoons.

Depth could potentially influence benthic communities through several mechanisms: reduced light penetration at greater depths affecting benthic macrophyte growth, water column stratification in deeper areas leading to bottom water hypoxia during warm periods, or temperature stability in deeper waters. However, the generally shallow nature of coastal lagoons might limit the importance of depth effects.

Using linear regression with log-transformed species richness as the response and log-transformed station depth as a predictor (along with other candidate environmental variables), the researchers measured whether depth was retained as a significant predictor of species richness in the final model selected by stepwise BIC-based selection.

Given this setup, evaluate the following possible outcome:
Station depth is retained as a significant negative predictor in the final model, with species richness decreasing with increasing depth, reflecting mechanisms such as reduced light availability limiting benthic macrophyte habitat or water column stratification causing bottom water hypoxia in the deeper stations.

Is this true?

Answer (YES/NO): NO